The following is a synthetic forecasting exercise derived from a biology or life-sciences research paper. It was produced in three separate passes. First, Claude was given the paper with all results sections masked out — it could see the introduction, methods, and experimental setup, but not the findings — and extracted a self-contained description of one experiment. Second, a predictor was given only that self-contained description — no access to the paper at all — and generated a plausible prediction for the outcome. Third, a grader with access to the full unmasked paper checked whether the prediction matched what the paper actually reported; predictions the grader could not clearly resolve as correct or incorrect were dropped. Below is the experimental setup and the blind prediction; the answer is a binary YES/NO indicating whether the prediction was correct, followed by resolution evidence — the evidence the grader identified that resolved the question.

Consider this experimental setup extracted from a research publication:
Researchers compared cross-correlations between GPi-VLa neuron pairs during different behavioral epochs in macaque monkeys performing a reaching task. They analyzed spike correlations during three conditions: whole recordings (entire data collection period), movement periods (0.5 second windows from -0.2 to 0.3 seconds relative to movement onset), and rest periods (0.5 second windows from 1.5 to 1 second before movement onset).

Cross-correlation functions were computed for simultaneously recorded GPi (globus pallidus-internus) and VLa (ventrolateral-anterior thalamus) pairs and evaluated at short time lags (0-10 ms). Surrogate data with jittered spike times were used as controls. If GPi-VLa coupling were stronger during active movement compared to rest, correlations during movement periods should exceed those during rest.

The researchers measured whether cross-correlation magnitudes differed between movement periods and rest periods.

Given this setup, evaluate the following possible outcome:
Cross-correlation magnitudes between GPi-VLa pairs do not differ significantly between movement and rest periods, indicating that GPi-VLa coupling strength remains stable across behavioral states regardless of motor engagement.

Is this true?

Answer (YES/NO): YES